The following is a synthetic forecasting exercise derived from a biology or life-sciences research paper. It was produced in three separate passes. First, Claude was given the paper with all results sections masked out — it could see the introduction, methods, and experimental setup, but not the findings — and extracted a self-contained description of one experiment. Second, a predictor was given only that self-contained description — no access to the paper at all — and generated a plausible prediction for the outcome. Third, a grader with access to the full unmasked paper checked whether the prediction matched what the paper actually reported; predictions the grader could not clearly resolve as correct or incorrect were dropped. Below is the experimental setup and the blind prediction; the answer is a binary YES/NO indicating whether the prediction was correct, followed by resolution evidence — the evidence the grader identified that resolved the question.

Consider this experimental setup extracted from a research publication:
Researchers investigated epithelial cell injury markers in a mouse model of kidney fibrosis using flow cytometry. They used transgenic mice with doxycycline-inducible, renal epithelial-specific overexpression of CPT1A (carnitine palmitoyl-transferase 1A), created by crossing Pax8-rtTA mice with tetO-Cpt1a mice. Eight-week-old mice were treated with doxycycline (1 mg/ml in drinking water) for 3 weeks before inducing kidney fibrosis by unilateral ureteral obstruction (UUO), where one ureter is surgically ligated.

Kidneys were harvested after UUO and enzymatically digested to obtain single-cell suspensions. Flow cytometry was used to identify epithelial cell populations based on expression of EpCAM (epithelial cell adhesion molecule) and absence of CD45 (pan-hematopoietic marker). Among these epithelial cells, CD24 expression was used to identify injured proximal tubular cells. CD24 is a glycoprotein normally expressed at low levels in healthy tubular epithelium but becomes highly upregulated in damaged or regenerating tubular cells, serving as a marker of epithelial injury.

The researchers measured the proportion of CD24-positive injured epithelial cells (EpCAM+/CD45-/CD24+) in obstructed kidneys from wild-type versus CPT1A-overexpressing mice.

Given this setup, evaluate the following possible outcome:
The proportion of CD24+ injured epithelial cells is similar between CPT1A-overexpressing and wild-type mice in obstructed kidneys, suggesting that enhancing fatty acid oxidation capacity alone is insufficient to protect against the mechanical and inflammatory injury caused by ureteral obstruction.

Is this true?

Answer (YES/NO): NO